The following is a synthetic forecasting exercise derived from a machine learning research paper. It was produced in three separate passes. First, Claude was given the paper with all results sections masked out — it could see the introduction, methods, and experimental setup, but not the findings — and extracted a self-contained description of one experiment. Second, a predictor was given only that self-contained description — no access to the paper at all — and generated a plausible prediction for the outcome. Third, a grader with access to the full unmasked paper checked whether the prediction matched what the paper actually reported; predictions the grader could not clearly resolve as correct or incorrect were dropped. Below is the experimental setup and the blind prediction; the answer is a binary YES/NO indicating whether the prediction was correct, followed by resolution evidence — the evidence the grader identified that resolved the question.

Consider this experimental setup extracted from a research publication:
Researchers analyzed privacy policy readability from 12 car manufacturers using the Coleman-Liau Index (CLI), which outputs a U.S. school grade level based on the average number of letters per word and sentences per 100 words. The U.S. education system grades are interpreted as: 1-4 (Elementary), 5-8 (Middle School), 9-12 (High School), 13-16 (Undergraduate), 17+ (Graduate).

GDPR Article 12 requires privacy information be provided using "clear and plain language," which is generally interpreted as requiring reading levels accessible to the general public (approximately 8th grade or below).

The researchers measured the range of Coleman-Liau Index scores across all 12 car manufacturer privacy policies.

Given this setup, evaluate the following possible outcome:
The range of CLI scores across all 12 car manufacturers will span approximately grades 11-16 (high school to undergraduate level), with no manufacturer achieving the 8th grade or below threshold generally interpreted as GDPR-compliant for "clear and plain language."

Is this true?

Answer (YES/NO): NO